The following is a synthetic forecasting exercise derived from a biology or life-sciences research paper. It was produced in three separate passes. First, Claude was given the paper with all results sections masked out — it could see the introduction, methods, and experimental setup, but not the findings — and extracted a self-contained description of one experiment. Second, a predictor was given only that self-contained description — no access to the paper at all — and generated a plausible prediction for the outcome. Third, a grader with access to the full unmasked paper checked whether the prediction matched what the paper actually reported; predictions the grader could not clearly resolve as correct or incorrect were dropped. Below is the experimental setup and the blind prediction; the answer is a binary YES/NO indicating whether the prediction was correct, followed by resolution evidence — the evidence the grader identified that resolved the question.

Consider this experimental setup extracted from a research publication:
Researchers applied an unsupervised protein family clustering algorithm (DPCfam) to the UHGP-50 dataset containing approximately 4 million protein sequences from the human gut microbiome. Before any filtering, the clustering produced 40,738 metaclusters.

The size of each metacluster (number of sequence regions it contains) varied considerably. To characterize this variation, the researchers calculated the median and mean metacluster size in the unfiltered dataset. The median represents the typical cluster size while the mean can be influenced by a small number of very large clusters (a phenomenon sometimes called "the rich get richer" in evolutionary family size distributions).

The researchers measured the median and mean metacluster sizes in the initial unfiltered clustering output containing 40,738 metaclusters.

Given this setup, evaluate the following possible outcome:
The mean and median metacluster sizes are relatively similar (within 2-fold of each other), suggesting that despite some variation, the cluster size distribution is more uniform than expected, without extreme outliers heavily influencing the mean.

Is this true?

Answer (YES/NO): NO